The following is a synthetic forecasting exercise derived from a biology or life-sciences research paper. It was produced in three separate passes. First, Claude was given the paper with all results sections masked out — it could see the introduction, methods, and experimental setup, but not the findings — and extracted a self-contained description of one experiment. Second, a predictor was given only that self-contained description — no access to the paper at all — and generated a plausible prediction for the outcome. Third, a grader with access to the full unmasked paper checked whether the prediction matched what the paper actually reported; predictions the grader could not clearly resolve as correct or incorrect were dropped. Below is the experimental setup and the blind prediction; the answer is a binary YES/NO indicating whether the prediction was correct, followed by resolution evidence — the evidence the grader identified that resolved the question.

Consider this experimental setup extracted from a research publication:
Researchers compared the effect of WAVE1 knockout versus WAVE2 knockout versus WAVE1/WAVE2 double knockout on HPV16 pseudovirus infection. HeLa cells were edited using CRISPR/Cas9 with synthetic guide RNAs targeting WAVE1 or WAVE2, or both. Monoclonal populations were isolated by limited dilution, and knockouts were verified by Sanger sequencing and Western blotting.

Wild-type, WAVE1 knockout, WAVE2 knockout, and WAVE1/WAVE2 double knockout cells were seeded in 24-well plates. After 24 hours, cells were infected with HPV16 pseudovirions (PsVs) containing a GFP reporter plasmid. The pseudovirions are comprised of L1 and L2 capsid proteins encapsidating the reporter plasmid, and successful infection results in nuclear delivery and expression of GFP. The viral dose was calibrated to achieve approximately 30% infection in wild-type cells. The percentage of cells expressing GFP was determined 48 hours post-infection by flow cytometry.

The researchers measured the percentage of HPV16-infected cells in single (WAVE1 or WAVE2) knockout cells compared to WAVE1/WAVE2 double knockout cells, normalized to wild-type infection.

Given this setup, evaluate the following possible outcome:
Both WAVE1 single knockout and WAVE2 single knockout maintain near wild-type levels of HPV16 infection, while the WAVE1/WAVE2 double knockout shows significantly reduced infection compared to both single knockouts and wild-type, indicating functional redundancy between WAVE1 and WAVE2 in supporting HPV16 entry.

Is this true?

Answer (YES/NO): NO